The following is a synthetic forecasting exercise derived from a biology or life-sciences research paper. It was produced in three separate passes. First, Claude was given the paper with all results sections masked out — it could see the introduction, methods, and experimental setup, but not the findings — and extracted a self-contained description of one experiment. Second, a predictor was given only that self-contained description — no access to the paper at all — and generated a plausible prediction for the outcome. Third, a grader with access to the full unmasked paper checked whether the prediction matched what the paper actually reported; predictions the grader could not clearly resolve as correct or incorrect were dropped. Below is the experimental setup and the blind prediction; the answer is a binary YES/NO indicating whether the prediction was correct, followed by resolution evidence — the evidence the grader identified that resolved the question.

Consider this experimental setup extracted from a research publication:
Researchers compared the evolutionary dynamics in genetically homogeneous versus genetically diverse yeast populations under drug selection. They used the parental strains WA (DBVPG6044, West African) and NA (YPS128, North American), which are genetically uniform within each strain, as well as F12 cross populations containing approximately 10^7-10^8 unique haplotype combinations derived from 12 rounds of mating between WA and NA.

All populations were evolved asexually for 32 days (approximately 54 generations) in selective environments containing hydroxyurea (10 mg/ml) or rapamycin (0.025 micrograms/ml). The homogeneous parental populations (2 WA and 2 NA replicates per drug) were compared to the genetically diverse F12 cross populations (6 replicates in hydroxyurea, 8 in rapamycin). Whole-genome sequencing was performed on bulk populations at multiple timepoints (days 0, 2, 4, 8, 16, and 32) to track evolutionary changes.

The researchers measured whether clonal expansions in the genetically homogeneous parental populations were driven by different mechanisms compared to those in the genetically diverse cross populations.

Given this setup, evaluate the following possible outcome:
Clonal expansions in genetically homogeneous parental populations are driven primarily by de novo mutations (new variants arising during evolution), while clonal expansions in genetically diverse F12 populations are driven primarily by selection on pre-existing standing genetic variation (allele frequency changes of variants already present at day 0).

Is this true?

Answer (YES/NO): NO